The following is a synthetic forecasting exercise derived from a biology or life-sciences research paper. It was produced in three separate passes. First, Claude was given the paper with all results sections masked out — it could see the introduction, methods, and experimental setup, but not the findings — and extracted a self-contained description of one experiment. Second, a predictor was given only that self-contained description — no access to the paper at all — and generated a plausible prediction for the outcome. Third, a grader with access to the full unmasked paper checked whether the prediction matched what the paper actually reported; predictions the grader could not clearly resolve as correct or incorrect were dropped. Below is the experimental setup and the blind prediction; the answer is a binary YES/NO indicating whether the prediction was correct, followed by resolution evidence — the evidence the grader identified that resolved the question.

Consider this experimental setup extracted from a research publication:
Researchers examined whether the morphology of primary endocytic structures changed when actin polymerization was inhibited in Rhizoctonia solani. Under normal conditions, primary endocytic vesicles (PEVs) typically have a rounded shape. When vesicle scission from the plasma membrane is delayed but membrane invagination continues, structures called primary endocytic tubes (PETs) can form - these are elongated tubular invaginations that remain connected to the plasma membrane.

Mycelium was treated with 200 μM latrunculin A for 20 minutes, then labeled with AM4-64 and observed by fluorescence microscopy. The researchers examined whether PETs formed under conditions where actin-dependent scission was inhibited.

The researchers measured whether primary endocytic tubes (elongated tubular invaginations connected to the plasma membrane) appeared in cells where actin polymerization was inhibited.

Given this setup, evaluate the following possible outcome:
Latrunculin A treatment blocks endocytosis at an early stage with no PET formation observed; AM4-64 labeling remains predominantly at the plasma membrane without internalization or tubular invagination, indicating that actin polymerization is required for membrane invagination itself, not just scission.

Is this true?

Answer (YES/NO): NO